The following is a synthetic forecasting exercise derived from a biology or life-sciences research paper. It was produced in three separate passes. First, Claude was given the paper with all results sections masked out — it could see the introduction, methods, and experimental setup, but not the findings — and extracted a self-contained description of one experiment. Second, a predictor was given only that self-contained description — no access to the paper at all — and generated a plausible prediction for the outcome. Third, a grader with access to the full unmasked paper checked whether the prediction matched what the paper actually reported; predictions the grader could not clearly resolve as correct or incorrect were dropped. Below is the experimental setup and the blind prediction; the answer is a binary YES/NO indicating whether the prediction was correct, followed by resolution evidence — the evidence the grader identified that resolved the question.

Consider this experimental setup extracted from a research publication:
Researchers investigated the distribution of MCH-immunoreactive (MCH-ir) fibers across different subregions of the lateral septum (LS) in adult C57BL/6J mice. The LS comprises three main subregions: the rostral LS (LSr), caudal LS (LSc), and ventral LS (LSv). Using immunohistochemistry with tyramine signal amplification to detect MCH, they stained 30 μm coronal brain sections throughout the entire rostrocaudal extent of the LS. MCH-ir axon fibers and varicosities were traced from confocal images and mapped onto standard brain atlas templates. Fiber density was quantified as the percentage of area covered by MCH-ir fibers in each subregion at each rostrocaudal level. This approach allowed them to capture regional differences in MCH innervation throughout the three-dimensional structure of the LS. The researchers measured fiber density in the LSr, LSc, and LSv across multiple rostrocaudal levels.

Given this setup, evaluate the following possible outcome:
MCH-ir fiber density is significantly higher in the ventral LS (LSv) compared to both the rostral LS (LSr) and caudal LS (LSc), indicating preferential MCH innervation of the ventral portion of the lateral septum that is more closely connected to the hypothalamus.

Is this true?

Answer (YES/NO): NO